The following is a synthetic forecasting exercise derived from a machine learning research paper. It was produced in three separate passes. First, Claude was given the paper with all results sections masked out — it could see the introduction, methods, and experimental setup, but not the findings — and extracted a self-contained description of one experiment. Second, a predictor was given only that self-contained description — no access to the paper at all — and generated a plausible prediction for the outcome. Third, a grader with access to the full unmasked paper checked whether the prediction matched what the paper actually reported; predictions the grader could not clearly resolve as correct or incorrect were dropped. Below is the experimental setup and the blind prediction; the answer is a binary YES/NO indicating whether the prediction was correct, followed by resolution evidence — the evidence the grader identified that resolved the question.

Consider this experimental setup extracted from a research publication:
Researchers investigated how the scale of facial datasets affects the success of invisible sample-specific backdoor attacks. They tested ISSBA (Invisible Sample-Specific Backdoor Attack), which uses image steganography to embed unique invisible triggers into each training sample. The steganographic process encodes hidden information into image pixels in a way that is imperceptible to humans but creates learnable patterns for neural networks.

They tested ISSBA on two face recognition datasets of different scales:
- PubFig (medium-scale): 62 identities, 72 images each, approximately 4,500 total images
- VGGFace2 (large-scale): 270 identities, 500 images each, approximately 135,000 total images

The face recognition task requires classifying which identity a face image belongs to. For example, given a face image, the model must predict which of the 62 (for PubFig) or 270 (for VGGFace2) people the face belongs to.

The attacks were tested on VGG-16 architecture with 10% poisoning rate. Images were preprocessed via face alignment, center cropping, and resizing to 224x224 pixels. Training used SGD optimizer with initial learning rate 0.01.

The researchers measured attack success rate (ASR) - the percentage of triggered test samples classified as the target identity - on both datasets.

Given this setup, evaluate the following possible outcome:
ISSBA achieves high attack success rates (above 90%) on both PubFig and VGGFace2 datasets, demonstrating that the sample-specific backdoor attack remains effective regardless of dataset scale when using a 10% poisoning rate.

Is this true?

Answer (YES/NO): NO